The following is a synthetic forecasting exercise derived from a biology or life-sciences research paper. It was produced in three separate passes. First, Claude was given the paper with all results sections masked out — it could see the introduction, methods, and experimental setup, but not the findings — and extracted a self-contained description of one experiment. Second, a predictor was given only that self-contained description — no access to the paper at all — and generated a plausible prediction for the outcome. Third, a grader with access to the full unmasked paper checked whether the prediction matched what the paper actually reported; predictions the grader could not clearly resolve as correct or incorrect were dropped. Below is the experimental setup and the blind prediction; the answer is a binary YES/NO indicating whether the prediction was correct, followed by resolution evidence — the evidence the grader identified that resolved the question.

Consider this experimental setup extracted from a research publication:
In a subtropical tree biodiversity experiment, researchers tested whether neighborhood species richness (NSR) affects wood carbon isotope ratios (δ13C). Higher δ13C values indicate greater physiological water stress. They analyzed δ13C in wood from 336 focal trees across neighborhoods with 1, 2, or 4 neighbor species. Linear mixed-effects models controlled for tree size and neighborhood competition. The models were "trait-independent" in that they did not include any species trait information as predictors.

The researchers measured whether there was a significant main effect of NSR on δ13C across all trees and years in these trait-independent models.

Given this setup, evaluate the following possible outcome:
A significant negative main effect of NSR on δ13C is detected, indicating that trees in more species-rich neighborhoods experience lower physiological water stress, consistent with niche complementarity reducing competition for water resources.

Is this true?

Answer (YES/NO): NO